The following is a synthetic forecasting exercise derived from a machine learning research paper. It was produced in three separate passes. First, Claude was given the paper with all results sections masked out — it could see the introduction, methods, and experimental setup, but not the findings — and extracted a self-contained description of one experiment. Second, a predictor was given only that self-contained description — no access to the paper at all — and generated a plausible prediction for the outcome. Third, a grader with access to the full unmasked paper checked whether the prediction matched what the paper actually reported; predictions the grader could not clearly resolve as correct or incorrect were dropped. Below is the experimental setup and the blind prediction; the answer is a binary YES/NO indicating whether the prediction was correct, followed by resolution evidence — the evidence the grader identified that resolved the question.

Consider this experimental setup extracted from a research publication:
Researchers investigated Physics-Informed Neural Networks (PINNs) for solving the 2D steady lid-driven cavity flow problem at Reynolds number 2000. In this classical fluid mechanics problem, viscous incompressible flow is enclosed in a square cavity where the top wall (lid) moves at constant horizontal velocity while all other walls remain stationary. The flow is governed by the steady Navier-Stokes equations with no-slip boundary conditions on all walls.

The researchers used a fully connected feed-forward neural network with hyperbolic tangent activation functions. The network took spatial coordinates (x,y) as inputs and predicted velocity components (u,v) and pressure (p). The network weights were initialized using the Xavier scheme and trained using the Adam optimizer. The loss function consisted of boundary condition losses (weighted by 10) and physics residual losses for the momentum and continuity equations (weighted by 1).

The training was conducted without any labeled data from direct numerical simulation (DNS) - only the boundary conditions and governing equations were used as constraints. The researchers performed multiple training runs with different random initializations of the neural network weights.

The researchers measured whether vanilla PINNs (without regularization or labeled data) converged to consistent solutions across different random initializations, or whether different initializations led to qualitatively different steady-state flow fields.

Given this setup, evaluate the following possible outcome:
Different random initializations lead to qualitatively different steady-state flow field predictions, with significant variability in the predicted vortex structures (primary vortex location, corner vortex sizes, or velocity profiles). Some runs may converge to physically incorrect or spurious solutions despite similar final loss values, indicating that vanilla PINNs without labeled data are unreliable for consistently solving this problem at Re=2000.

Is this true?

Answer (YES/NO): YES